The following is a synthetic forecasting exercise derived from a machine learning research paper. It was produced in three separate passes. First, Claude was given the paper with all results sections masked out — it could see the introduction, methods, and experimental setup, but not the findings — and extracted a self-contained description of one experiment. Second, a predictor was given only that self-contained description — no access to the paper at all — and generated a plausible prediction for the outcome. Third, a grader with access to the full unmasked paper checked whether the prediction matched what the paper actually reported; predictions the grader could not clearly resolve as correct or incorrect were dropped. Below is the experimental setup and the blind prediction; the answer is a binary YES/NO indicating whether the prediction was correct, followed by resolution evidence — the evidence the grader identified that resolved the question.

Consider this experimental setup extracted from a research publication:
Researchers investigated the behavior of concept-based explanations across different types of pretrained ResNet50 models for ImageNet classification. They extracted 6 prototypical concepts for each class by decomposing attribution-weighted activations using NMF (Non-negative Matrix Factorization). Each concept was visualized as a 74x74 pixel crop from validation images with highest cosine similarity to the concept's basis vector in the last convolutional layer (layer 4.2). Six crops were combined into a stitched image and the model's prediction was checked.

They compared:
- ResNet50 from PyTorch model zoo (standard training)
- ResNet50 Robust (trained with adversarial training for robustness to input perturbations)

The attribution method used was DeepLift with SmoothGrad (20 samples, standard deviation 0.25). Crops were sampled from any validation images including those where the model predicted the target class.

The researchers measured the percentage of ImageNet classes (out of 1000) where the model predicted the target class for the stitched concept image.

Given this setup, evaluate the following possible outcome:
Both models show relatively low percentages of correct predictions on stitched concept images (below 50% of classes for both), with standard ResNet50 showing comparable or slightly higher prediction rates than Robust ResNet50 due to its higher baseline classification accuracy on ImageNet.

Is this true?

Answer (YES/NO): NO